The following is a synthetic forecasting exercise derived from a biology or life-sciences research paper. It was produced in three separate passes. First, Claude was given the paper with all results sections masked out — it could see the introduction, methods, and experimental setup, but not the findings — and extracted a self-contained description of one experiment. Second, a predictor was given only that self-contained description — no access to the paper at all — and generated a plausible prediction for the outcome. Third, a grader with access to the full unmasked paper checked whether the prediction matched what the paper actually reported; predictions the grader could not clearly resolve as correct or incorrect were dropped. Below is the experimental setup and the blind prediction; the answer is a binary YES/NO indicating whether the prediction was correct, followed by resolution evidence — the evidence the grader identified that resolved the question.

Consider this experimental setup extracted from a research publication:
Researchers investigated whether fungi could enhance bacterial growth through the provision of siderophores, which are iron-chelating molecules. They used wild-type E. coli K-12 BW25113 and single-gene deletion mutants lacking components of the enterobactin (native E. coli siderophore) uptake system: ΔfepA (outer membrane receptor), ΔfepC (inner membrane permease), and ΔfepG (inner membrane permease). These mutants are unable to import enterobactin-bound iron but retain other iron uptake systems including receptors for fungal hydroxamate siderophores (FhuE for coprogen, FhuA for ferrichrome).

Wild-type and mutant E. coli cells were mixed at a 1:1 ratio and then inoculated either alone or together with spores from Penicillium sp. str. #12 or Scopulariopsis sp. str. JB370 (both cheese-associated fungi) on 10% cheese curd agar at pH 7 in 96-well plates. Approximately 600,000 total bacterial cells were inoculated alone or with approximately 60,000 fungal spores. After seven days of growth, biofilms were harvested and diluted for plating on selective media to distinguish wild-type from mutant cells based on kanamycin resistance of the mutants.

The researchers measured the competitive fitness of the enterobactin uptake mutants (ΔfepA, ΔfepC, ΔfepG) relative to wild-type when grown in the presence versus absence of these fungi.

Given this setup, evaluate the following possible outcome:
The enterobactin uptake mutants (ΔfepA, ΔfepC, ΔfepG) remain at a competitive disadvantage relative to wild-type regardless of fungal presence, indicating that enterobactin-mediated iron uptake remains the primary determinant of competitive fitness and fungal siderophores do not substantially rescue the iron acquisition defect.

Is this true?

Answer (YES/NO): NO